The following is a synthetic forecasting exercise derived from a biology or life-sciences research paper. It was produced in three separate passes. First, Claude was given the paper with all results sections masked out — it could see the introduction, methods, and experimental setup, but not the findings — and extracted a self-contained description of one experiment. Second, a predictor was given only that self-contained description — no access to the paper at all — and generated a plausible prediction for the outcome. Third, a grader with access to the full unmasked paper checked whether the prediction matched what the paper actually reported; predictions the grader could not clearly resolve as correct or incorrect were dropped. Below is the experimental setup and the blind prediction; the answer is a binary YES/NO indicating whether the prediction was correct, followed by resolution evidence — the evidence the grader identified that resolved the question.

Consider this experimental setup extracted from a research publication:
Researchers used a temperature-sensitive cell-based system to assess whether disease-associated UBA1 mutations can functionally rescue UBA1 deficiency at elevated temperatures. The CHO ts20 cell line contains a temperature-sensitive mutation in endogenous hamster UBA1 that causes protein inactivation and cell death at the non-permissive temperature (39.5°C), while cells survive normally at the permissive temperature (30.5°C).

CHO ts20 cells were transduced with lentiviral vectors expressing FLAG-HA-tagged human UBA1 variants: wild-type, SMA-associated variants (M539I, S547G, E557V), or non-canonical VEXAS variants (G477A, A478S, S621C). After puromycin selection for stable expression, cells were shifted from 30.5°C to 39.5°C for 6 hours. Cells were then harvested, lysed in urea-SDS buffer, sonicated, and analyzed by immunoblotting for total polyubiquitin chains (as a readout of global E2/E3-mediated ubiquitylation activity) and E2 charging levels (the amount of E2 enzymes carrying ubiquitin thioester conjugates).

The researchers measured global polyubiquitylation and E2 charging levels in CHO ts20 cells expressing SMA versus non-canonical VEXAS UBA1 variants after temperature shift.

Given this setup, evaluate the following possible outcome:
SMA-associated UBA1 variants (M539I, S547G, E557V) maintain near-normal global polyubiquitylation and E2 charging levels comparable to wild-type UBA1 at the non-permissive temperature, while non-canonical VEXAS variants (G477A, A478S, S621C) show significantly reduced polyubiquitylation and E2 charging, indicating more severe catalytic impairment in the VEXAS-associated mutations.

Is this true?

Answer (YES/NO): YES